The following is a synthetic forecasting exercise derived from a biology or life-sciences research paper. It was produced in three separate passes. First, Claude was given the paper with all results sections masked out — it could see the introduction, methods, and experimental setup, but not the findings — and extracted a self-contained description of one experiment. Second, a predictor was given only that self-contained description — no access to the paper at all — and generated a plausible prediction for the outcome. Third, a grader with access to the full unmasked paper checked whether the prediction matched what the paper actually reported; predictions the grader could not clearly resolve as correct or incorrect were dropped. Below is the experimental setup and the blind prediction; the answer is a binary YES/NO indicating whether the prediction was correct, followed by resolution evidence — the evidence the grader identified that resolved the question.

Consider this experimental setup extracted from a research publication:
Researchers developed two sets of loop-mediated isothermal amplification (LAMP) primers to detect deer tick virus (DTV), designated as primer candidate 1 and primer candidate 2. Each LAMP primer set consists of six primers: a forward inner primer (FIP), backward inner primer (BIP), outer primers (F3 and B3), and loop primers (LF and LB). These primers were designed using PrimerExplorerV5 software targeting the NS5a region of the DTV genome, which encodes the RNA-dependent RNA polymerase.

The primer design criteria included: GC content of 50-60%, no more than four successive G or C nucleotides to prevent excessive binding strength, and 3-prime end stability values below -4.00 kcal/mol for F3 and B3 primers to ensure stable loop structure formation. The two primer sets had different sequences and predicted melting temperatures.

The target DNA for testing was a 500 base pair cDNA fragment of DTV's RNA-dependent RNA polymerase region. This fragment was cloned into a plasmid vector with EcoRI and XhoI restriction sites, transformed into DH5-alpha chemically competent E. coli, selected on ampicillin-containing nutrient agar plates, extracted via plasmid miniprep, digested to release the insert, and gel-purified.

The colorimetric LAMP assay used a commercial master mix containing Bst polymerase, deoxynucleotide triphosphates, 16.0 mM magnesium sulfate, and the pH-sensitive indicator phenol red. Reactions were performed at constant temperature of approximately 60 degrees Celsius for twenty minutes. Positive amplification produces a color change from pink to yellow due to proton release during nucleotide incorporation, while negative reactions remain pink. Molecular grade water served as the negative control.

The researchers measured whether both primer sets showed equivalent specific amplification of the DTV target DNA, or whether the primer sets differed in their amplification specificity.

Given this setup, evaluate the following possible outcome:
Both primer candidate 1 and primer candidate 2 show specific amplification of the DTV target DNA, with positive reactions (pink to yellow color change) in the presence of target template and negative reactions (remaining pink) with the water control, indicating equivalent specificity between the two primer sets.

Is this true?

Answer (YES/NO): NO